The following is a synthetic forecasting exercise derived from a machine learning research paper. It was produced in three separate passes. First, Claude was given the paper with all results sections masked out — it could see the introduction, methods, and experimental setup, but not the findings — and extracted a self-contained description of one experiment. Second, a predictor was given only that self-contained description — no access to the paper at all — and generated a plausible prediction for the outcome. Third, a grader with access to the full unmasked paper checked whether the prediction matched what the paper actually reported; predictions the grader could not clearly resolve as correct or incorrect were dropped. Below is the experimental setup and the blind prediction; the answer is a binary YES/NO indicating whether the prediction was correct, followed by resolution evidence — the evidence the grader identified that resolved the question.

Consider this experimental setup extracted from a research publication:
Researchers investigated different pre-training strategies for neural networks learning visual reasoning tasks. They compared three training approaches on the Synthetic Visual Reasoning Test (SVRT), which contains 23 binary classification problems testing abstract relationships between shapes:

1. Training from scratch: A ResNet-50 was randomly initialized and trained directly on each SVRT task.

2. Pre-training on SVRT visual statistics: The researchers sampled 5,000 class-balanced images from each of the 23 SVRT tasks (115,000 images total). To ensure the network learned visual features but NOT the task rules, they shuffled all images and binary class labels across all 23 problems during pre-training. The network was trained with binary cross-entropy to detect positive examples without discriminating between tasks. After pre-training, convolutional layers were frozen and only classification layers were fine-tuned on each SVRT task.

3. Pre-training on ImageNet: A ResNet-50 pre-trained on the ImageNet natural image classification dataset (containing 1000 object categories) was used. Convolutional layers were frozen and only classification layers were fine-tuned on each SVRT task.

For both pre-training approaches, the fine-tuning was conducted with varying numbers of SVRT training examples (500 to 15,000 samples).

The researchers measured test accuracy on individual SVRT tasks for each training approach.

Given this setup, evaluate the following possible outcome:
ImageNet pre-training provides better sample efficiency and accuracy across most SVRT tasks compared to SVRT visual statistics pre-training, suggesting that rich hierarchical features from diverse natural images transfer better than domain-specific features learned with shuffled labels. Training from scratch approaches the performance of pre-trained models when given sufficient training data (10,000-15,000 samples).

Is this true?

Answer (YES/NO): NO